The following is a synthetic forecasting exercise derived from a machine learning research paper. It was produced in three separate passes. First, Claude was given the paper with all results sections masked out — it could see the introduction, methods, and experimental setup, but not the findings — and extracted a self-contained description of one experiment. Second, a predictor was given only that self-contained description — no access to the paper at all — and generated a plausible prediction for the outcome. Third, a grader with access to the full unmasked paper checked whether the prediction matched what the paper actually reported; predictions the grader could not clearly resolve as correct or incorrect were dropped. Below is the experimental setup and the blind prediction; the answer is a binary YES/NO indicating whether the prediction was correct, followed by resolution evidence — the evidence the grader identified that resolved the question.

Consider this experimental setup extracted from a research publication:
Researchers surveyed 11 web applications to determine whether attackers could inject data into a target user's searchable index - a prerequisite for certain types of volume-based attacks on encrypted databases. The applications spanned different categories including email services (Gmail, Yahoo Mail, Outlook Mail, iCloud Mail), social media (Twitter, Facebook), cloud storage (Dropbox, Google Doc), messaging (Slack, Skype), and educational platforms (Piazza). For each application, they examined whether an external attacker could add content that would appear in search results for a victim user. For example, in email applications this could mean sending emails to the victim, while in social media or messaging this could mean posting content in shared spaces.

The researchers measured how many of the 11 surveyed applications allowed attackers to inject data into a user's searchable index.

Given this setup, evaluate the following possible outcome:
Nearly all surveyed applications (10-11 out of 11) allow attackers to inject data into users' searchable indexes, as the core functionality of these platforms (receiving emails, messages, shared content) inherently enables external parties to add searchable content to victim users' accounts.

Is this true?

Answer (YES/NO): YES